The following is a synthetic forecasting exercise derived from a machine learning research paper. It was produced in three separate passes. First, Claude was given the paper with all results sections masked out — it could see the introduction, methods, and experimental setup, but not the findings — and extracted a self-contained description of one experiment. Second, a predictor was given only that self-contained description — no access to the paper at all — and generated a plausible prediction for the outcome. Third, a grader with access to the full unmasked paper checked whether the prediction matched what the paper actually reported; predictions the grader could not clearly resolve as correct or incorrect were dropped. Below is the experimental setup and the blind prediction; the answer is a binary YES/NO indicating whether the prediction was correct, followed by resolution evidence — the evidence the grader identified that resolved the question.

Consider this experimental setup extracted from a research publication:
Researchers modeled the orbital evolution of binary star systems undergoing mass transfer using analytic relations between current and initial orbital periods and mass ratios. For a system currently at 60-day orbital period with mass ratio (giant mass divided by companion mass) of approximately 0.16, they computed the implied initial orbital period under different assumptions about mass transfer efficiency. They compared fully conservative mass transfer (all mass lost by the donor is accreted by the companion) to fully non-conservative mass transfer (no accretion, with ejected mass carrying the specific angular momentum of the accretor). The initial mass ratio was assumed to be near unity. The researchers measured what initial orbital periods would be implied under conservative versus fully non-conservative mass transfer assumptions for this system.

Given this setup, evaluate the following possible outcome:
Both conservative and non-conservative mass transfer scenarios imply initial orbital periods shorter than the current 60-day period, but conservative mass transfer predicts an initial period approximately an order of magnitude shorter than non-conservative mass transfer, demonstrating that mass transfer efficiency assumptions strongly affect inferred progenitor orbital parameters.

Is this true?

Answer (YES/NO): NO